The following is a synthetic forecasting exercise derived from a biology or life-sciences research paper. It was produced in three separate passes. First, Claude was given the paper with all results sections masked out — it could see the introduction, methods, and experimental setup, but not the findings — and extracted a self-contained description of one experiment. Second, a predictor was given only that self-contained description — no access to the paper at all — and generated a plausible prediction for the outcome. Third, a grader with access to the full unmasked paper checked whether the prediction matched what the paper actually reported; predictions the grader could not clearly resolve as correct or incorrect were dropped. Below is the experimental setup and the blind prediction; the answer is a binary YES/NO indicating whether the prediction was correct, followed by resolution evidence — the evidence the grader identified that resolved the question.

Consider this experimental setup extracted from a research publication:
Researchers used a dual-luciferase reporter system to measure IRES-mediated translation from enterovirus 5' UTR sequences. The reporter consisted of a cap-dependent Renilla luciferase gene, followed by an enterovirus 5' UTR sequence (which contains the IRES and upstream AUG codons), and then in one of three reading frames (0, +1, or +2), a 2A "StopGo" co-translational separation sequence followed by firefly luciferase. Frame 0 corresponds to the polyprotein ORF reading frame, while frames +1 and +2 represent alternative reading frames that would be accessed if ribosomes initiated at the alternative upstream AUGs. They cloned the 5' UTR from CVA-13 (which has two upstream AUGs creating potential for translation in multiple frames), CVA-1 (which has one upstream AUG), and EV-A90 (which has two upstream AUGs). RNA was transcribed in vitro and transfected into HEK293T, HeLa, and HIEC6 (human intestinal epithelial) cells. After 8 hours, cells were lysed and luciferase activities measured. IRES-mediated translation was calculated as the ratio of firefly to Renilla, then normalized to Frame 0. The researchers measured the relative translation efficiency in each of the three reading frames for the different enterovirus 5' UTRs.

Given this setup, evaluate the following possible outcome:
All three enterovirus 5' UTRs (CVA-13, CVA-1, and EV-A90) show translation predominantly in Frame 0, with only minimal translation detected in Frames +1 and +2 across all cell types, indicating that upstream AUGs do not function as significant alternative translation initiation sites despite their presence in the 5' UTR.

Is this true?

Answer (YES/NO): NO